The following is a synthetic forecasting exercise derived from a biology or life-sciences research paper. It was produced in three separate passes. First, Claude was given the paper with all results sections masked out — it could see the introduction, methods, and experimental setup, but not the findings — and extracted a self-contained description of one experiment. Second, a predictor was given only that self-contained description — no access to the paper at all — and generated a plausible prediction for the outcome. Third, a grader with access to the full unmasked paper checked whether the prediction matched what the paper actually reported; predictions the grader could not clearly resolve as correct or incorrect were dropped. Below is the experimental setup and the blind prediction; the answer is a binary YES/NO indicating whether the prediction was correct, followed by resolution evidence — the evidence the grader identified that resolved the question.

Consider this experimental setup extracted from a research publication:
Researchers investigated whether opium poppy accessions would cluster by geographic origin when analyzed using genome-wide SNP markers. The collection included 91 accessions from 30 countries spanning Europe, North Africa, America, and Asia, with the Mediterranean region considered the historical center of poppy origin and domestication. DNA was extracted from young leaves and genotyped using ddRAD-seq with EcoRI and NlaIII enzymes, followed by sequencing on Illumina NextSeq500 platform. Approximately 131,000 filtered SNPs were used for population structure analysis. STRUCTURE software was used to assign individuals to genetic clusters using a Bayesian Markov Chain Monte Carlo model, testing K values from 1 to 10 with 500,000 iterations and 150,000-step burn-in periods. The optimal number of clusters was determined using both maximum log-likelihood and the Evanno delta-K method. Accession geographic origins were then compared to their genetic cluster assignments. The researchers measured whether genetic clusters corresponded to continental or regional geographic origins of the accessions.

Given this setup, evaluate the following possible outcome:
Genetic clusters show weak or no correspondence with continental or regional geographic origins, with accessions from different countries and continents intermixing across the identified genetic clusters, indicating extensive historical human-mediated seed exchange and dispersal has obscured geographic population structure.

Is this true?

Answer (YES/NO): NO